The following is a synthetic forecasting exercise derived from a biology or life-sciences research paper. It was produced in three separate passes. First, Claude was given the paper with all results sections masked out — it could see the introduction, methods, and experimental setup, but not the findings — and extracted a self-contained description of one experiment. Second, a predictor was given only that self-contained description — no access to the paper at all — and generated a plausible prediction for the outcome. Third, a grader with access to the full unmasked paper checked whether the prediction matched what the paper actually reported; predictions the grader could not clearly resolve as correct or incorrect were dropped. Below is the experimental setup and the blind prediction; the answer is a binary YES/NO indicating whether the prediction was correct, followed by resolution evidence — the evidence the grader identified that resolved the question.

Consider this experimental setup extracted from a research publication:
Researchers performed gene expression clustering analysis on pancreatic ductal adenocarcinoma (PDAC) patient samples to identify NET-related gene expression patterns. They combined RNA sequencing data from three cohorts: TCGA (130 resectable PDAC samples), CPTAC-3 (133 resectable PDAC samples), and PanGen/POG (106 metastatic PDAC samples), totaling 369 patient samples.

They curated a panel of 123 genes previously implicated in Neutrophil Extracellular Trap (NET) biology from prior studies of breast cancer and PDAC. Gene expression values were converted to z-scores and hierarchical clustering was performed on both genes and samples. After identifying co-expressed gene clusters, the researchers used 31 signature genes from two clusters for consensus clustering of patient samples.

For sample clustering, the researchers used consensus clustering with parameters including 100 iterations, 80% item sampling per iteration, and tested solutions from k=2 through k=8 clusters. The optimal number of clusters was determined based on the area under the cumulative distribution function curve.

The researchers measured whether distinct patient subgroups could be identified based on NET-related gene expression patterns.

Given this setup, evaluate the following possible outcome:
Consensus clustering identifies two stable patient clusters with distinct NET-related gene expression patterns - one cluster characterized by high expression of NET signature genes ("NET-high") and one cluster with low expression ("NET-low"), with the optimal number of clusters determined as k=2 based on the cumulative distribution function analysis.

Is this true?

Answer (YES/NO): NO